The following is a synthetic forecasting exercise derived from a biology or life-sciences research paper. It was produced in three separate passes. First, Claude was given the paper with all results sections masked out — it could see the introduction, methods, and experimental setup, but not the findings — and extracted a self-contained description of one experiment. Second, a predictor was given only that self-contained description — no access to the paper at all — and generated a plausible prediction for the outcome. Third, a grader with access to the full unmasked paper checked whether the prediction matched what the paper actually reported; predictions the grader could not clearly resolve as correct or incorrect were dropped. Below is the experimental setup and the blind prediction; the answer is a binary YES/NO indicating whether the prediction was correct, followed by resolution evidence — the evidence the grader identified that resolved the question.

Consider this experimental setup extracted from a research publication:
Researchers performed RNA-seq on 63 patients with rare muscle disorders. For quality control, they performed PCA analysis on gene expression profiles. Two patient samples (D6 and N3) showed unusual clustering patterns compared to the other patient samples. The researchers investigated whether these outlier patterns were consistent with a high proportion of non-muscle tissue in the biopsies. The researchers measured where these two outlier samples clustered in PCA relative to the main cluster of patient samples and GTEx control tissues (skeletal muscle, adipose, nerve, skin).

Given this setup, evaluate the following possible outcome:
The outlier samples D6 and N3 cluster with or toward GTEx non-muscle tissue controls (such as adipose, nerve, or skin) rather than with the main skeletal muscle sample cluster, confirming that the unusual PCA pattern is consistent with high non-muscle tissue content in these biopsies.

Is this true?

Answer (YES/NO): YES